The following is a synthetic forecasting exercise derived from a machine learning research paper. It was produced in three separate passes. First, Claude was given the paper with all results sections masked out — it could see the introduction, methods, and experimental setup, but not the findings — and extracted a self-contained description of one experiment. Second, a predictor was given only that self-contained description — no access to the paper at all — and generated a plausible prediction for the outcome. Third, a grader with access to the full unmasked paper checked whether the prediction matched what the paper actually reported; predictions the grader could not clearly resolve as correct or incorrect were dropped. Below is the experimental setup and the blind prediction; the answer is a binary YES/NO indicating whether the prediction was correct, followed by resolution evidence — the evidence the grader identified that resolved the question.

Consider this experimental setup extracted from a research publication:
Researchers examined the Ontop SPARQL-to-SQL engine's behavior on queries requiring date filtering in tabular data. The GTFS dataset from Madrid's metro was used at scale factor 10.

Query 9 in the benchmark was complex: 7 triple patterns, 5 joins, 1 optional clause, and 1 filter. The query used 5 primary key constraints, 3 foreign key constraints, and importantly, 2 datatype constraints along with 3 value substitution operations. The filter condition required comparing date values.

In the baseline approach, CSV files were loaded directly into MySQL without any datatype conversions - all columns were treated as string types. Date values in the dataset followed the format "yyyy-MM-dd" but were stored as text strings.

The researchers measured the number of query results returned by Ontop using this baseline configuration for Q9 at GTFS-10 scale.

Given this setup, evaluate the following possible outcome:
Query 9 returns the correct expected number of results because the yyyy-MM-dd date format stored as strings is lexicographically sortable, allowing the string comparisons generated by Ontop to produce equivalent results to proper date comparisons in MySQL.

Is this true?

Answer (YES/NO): NO